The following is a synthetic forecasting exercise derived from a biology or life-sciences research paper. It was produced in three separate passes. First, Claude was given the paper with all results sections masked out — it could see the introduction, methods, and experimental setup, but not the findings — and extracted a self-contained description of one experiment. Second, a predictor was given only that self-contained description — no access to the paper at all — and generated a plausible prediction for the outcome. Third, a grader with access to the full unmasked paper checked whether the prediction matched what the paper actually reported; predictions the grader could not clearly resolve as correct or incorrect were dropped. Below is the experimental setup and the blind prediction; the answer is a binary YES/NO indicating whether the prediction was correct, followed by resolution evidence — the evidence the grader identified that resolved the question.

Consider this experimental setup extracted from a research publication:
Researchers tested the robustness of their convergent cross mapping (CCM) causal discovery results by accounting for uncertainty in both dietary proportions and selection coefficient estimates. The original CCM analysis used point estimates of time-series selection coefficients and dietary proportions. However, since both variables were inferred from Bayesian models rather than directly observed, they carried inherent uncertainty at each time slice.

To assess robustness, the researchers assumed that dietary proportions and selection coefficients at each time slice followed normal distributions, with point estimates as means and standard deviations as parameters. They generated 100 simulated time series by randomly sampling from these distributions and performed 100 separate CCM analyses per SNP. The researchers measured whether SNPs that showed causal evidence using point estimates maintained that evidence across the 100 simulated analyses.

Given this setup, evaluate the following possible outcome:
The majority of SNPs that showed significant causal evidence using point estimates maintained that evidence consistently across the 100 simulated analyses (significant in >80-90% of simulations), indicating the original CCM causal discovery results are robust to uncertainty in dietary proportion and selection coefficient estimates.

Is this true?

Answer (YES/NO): YES